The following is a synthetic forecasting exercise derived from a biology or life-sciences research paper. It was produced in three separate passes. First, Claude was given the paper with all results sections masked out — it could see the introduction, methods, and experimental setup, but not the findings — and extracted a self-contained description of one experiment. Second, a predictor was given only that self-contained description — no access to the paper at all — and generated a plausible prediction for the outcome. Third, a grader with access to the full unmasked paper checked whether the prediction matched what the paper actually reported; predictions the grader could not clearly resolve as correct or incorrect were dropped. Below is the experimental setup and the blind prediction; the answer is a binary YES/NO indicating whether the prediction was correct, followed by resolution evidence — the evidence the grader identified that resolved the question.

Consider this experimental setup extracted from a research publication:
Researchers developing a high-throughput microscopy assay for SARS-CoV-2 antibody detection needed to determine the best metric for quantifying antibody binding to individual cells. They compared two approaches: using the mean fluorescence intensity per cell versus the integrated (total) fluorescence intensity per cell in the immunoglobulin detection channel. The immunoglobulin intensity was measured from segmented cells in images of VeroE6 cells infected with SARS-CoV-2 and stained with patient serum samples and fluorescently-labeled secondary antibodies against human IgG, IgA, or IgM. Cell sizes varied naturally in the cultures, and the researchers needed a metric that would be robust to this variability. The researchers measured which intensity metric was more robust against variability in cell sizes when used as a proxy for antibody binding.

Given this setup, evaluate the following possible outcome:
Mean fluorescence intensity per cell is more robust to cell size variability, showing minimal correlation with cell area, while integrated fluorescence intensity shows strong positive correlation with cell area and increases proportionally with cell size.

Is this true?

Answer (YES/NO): NO